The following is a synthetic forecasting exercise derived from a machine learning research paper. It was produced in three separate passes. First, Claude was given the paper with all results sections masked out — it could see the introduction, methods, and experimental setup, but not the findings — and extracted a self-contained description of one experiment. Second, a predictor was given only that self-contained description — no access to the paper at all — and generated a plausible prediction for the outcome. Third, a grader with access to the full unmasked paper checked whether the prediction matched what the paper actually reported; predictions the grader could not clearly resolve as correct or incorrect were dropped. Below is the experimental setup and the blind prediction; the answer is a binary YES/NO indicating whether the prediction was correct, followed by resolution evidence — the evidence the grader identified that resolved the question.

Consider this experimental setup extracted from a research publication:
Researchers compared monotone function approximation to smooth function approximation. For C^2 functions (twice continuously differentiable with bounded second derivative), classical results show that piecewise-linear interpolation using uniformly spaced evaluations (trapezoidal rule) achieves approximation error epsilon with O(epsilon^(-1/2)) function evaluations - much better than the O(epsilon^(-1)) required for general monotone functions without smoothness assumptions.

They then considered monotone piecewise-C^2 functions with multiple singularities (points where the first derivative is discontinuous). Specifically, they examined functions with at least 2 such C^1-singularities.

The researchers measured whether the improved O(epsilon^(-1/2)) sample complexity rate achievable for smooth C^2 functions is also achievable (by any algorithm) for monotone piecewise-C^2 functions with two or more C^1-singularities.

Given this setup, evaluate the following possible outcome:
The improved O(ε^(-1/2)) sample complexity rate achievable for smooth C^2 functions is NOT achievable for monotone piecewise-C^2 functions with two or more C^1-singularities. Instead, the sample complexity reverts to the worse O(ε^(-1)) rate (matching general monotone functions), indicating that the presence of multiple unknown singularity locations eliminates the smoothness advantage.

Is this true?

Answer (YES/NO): NO